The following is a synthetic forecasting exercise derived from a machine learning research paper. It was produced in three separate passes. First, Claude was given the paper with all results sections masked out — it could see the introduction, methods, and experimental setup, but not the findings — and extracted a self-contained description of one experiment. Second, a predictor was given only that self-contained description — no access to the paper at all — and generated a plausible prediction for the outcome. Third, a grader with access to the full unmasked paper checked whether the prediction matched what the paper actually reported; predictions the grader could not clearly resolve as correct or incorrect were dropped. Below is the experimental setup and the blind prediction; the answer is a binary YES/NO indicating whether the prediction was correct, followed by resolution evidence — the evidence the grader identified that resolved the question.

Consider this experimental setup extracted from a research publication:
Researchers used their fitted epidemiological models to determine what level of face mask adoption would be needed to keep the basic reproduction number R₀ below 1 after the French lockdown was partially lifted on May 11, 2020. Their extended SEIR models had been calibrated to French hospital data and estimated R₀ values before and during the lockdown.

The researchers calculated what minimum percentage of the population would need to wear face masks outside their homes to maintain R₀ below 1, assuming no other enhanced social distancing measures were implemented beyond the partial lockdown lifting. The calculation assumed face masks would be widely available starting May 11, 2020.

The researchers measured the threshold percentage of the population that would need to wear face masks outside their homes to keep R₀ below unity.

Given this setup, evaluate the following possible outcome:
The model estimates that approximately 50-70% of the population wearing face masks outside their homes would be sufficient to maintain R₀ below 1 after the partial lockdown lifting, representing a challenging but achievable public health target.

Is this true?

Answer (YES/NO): NO